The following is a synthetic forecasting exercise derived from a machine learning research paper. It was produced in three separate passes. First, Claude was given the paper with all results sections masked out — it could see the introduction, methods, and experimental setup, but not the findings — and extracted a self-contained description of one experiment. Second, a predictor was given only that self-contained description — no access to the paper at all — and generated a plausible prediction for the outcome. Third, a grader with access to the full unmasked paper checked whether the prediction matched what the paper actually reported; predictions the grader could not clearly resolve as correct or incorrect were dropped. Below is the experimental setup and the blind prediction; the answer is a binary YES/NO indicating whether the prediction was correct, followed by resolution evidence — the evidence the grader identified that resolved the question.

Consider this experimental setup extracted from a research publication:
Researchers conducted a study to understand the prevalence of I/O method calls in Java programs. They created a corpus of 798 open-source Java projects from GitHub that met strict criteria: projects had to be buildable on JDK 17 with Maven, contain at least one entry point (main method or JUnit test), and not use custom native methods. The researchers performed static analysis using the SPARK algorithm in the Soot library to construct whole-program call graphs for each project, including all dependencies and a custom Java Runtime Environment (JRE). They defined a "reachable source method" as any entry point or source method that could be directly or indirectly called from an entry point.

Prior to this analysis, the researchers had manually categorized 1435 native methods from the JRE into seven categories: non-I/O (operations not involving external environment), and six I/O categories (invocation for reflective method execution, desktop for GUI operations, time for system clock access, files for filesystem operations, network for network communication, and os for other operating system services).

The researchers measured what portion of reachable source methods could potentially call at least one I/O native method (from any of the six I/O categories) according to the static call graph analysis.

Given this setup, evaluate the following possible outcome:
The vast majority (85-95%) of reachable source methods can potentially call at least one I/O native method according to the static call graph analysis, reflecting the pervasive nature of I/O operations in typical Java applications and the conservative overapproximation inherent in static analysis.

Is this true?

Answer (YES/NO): NO